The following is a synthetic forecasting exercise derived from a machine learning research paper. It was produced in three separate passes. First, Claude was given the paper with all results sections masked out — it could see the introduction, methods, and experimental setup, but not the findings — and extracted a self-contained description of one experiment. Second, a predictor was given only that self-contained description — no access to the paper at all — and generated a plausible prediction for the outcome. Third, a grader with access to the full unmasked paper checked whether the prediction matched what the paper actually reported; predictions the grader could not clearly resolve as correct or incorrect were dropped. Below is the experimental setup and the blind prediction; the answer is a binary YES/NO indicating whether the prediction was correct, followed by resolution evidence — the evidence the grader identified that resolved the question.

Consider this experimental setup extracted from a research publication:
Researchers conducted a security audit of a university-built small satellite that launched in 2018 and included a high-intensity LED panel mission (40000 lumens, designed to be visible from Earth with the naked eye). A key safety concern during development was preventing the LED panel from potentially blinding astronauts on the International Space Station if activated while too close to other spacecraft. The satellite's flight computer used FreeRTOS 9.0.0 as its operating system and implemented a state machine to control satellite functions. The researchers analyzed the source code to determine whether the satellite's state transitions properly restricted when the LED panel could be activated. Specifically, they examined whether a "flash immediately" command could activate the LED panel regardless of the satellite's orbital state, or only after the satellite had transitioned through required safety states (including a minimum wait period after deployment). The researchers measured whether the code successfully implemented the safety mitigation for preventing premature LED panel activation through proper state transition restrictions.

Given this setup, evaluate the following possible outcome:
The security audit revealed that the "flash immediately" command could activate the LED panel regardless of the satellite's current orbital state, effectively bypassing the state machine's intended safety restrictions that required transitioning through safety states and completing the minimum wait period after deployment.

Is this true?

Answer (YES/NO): NO